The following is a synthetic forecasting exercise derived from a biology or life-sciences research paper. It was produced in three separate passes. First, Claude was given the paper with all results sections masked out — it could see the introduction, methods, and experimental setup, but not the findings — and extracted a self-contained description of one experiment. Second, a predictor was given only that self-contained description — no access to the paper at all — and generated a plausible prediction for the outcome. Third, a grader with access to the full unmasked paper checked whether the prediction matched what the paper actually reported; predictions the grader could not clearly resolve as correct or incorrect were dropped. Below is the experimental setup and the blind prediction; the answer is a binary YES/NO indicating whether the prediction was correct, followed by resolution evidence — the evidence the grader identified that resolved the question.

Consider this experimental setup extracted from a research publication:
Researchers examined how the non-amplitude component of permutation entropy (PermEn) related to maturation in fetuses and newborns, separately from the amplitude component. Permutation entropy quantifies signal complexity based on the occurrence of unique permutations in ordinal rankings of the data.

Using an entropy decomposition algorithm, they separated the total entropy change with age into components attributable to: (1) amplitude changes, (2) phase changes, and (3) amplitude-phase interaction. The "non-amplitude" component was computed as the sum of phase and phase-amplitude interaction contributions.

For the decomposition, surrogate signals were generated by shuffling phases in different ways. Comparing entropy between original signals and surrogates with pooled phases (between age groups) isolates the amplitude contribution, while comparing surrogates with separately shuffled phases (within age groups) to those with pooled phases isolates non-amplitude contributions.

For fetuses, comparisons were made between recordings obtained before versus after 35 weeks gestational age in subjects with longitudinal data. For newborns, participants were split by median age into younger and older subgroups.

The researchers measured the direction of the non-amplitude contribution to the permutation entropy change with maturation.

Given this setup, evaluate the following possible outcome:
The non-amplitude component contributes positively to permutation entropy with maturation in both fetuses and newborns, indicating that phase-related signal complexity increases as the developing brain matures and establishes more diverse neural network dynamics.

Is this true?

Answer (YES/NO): YES